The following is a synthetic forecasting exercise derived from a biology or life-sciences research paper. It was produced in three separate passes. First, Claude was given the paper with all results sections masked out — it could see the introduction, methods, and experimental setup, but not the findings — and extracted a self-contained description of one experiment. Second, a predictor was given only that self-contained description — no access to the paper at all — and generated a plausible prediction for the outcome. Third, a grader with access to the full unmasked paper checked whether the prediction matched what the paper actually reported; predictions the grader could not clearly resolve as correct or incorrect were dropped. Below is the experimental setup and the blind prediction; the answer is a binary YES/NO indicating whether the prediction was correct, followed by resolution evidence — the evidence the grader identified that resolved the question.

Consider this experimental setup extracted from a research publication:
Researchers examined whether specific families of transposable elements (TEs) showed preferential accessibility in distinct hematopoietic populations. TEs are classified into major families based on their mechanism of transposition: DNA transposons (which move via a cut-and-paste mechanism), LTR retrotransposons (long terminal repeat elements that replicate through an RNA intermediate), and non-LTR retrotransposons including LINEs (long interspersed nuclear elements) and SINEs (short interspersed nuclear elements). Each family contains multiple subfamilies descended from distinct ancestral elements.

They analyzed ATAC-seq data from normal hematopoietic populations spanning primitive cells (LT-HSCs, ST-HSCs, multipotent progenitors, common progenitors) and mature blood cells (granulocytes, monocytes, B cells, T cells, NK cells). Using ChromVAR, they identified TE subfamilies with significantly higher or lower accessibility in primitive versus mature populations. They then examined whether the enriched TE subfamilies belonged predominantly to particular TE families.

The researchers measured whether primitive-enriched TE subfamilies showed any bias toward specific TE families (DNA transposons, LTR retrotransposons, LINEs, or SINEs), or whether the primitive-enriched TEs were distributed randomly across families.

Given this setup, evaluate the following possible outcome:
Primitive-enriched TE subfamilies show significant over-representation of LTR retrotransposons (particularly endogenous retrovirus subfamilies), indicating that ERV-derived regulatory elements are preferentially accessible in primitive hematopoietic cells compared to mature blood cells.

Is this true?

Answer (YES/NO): YES